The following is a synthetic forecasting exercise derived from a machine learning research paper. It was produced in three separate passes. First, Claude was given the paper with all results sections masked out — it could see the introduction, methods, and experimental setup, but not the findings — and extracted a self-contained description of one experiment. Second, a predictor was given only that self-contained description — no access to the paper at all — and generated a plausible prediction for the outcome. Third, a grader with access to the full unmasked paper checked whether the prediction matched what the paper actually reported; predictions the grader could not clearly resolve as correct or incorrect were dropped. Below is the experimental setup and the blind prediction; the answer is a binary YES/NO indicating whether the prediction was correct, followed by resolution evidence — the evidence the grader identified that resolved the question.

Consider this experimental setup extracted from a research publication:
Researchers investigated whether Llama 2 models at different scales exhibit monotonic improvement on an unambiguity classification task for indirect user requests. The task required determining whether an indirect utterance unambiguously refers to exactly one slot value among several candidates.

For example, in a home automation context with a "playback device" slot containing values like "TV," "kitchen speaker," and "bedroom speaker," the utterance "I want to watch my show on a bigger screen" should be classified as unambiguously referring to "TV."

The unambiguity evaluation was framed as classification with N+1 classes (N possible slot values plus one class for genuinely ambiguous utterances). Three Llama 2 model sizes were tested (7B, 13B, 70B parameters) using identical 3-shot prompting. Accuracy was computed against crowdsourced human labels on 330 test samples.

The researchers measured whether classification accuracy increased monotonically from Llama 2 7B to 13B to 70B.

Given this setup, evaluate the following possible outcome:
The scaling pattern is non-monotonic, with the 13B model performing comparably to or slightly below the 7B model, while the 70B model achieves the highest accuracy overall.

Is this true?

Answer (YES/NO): NO